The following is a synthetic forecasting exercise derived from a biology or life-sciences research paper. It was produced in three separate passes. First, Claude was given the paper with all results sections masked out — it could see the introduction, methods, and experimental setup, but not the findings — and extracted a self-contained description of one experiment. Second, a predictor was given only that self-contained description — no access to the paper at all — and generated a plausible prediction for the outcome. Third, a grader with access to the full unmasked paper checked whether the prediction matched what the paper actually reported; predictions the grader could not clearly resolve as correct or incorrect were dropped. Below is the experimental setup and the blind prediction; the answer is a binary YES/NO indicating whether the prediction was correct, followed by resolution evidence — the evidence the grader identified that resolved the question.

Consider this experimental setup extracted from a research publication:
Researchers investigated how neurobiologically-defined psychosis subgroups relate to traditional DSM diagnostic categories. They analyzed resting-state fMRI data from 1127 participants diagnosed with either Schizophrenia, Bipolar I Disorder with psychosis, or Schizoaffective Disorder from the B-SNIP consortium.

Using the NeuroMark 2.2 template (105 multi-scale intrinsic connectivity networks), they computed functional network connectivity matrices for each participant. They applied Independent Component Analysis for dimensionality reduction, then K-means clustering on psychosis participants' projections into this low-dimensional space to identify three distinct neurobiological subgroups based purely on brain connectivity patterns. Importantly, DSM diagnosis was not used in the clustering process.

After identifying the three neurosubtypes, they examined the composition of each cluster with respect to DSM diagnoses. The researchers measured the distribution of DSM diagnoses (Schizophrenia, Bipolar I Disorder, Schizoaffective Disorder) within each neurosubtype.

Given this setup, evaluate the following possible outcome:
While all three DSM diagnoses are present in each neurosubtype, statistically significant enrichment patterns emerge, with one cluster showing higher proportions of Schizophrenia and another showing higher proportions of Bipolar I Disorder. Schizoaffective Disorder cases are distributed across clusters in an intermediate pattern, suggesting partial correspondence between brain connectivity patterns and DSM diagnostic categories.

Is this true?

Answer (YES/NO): NO